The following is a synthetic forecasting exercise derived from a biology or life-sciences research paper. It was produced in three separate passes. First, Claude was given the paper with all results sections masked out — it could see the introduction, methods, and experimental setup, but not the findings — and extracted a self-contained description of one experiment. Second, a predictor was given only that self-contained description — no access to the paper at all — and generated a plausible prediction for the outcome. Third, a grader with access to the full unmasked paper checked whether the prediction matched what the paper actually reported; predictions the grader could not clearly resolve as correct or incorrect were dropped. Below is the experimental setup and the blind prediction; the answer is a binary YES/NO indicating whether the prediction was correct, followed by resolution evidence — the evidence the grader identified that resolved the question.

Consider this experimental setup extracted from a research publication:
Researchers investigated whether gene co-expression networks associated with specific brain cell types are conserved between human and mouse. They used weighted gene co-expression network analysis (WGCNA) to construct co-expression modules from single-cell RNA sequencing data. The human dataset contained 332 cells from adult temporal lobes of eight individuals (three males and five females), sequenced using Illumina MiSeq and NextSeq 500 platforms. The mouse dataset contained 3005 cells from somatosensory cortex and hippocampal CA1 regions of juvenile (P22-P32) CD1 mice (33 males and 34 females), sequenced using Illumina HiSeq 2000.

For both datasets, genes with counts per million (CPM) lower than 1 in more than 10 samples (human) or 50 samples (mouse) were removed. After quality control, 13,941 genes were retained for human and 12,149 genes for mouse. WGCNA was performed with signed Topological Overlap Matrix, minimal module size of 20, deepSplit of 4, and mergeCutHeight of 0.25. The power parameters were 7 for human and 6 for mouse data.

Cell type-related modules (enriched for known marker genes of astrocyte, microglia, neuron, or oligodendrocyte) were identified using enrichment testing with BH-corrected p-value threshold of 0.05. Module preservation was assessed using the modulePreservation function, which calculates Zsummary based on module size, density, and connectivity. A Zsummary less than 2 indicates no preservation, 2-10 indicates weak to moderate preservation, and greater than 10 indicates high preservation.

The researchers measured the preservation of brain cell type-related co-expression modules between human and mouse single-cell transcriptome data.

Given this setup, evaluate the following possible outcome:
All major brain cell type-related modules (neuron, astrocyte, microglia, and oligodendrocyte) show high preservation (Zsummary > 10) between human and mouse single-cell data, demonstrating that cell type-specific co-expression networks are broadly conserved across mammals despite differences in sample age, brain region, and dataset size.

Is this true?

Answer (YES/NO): NO